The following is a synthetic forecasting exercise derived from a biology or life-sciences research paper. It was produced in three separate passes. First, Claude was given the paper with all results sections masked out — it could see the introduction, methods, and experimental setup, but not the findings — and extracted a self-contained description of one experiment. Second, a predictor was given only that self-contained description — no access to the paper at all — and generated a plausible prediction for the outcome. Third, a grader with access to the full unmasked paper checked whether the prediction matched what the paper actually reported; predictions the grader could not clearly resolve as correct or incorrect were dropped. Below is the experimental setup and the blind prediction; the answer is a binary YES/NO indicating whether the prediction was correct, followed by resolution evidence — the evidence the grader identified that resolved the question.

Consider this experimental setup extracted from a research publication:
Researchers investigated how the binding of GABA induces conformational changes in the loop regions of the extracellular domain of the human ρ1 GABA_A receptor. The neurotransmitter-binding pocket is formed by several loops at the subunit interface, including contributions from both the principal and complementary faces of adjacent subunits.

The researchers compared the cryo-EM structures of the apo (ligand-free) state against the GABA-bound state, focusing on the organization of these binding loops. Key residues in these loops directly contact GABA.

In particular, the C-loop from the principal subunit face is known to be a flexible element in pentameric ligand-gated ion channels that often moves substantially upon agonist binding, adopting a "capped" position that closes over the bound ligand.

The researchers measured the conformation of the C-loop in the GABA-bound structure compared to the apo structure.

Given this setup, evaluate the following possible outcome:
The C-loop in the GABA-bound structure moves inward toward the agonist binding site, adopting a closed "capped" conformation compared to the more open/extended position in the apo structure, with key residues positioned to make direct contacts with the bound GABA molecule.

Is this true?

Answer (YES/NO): YES